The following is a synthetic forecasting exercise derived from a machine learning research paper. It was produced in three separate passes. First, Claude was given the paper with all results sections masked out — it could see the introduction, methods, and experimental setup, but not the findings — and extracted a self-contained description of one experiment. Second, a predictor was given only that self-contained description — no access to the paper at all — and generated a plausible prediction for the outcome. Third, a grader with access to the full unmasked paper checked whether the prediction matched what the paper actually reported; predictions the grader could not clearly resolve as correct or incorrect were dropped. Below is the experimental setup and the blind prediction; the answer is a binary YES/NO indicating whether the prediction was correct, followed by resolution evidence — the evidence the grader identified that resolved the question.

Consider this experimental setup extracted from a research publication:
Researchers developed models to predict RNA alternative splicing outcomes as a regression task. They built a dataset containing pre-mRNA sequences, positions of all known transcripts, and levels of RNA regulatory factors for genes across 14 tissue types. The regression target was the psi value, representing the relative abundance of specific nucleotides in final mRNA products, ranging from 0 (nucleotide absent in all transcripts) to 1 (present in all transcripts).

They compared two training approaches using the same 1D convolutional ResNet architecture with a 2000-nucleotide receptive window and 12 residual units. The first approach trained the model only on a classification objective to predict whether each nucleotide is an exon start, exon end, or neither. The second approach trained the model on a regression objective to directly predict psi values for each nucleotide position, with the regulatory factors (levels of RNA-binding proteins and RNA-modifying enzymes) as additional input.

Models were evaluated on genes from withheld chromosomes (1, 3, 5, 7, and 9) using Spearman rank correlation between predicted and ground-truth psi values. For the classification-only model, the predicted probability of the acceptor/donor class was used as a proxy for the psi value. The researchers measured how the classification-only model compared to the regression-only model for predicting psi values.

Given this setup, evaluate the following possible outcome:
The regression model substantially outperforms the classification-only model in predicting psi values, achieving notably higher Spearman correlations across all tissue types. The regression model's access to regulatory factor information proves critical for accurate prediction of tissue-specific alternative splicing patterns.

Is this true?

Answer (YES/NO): NO